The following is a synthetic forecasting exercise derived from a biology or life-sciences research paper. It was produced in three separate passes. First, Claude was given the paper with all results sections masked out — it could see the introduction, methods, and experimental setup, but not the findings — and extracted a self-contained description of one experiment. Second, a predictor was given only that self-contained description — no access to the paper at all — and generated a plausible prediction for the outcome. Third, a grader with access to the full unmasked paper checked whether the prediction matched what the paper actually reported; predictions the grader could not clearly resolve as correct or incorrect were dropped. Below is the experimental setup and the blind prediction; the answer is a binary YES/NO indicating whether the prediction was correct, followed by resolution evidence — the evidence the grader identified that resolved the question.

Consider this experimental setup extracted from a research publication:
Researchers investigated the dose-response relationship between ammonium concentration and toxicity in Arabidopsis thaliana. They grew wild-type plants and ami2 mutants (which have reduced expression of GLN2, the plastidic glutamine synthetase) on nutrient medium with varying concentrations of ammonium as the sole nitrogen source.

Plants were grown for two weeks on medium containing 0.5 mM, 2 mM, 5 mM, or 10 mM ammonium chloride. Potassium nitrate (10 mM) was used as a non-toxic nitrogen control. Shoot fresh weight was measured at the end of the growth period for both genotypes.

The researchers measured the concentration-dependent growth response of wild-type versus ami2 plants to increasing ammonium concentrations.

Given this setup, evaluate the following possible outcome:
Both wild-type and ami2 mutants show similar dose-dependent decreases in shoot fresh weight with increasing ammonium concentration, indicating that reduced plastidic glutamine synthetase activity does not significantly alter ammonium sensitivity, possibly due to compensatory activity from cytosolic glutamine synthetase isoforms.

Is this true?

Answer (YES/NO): NO